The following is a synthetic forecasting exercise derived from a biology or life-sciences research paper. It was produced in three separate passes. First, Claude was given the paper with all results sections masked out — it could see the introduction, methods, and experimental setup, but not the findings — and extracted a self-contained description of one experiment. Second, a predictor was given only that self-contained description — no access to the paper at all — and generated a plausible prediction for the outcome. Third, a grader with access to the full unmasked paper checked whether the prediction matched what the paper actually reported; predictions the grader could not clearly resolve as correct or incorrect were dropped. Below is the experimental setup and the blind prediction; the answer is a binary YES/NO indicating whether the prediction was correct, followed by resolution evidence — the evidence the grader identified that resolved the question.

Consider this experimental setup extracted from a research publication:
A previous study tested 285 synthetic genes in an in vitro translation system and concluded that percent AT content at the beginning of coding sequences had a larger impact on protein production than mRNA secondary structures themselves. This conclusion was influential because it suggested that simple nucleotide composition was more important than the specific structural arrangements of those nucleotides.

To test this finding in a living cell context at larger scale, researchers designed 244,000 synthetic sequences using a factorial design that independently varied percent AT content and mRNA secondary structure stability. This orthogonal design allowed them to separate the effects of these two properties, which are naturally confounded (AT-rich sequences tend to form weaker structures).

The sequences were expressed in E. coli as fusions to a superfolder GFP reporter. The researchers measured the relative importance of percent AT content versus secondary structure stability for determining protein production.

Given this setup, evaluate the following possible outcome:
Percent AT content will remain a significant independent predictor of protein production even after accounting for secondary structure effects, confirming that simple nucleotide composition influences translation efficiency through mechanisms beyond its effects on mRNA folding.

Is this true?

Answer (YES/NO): NO